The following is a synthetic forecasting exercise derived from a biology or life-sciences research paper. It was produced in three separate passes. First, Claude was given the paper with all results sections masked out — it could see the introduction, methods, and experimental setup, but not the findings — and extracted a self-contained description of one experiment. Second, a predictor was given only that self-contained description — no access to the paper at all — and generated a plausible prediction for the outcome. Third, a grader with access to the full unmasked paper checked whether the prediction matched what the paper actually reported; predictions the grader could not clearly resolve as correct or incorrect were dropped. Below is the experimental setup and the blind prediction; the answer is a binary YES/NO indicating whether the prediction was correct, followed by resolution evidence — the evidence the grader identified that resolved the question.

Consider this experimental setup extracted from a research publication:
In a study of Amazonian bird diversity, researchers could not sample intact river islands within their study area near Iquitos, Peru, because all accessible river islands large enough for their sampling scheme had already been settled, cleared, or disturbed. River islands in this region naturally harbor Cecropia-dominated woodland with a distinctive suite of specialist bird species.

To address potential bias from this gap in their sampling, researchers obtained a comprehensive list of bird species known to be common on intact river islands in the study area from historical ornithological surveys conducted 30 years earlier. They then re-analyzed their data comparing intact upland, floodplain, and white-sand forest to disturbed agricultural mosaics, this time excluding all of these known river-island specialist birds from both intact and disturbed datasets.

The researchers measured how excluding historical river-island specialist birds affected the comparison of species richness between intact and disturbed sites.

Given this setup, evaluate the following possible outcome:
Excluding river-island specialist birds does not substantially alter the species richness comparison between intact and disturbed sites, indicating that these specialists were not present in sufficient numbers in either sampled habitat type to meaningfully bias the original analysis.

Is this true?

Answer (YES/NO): NO